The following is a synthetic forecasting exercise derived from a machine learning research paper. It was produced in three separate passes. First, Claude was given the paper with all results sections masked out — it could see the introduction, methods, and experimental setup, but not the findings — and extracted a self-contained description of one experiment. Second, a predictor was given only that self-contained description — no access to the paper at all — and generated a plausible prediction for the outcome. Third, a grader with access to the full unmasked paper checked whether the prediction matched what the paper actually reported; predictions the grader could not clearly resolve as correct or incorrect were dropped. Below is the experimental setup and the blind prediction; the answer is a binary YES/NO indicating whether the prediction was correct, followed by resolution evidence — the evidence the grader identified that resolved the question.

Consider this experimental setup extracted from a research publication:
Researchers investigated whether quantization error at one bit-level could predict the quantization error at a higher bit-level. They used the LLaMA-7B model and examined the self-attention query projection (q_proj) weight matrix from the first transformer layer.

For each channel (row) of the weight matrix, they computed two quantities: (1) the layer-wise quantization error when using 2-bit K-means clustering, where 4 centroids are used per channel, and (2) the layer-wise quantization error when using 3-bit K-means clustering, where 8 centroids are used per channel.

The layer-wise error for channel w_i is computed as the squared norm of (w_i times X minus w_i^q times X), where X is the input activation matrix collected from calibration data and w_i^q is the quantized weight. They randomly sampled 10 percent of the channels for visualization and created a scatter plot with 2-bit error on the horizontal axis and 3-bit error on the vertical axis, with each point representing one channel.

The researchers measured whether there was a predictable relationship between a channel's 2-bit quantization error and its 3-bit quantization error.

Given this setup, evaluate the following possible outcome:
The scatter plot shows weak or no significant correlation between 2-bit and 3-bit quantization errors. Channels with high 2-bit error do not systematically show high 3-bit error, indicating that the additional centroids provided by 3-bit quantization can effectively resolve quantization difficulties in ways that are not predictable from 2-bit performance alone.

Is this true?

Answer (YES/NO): YES